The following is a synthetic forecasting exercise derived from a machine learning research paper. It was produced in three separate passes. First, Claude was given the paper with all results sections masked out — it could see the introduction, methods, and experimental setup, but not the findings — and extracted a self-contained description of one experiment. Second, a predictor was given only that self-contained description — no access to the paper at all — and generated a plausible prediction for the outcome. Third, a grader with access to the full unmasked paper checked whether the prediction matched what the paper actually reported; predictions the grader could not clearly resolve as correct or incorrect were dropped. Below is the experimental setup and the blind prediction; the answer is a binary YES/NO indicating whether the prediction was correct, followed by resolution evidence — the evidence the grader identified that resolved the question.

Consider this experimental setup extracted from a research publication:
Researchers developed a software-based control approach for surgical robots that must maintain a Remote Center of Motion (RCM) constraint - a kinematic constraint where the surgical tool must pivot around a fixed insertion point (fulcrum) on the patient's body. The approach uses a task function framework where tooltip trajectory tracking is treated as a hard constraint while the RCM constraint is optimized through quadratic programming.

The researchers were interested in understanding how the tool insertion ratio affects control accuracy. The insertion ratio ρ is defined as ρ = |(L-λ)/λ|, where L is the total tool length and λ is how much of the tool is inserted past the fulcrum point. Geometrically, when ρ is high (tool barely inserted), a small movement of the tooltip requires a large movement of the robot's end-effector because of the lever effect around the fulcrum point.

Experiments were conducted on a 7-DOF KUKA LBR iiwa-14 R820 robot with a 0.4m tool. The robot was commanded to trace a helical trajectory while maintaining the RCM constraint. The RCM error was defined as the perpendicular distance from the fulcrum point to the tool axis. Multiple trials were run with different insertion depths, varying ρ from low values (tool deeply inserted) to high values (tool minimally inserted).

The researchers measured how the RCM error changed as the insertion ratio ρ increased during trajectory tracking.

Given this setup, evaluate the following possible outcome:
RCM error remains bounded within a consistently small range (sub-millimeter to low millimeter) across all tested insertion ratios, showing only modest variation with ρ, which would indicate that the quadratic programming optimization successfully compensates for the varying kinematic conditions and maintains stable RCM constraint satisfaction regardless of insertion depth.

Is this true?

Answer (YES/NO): NO